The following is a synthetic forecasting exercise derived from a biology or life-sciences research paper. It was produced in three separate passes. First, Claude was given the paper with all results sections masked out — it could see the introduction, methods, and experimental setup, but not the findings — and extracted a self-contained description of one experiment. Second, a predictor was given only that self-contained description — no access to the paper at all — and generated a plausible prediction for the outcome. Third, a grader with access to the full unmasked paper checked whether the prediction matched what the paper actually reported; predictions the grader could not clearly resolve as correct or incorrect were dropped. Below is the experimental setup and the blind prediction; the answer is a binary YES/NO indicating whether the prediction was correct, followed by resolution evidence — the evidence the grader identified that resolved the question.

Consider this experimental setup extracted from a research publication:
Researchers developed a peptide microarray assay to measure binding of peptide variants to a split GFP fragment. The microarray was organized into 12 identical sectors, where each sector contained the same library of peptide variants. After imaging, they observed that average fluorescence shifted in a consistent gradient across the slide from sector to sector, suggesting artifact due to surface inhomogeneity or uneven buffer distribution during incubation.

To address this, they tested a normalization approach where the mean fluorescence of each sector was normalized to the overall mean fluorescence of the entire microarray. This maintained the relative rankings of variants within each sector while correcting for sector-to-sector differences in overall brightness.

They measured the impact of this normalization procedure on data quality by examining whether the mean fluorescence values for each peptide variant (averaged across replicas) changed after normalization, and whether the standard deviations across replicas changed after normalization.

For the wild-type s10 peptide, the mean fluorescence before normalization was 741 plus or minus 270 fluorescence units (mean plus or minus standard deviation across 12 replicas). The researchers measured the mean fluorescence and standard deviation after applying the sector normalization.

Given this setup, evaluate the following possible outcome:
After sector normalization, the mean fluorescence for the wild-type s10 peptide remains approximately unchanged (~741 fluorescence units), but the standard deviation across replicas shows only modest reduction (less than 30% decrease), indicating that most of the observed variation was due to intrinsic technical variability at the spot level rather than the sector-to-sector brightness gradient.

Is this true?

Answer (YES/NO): NO